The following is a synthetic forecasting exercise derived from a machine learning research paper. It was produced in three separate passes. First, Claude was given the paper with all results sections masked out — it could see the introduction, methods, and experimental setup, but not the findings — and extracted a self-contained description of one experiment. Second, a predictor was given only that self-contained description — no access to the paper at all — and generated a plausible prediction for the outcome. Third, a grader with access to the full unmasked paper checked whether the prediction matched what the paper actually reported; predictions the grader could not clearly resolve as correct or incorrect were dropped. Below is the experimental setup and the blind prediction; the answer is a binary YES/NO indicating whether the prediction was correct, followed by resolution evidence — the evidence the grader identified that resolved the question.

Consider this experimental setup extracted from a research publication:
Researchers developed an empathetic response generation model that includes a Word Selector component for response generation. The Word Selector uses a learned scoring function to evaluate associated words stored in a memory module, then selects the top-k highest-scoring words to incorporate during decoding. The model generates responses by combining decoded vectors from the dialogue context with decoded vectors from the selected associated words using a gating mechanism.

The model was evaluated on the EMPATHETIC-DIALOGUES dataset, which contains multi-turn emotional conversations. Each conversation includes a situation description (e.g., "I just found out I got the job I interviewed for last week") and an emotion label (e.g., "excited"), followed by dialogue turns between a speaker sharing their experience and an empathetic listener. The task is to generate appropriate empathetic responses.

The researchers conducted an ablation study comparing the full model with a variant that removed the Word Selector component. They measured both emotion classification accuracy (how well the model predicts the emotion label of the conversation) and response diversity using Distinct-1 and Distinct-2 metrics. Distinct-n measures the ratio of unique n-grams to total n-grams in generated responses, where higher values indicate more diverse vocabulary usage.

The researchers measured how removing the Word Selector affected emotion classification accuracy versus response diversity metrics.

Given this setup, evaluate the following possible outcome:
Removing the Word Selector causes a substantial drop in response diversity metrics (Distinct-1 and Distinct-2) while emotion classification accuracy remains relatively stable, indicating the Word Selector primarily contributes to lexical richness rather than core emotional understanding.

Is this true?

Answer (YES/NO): YES